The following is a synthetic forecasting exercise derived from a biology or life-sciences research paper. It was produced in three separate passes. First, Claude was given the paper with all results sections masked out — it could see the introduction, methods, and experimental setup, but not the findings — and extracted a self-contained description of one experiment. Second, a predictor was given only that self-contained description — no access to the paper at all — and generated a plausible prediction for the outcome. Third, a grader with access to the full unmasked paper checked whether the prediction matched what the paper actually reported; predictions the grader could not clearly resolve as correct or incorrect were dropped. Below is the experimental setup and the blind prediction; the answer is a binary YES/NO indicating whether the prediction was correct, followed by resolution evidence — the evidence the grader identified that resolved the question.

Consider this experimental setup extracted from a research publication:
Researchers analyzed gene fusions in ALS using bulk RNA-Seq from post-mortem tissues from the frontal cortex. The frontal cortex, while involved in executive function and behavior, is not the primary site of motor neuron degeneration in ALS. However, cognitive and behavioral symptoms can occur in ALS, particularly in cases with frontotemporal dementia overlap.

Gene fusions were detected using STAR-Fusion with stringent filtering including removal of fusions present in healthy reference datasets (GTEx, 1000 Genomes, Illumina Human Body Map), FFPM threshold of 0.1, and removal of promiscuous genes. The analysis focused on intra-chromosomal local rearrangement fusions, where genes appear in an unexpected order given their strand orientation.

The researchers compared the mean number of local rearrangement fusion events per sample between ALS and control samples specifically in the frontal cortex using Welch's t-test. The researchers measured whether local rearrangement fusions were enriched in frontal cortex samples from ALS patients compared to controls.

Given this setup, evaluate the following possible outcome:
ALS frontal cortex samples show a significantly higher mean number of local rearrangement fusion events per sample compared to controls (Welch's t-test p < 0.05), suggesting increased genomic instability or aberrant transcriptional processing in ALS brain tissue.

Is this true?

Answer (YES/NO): YES